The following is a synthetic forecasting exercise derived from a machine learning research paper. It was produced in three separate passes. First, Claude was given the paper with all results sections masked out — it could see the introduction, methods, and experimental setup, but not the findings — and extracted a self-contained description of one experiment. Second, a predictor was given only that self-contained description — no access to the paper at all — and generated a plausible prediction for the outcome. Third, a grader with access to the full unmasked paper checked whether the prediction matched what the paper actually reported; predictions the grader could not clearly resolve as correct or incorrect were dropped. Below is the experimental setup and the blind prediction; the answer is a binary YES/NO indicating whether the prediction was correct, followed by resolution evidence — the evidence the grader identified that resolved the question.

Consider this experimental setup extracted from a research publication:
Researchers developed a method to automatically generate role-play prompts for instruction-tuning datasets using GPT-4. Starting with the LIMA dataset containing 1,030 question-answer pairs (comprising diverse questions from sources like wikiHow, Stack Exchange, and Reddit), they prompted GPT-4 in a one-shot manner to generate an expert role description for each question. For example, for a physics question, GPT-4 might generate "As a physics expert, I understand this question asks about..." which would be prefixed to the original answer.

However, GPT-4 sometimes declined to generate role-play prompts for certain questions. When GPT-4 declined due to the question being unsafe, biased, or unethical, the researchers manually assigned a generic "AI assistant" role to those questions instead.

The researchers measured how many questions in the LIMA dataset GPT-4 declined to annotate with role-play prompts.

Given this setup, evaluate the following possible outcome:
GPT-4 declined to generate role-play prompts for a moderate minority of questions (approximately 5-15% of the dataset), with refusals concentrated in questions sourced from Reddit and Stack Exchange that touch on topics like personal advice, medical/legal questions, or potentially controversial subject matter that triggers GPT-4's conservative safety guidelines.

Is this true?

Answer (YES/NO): NO